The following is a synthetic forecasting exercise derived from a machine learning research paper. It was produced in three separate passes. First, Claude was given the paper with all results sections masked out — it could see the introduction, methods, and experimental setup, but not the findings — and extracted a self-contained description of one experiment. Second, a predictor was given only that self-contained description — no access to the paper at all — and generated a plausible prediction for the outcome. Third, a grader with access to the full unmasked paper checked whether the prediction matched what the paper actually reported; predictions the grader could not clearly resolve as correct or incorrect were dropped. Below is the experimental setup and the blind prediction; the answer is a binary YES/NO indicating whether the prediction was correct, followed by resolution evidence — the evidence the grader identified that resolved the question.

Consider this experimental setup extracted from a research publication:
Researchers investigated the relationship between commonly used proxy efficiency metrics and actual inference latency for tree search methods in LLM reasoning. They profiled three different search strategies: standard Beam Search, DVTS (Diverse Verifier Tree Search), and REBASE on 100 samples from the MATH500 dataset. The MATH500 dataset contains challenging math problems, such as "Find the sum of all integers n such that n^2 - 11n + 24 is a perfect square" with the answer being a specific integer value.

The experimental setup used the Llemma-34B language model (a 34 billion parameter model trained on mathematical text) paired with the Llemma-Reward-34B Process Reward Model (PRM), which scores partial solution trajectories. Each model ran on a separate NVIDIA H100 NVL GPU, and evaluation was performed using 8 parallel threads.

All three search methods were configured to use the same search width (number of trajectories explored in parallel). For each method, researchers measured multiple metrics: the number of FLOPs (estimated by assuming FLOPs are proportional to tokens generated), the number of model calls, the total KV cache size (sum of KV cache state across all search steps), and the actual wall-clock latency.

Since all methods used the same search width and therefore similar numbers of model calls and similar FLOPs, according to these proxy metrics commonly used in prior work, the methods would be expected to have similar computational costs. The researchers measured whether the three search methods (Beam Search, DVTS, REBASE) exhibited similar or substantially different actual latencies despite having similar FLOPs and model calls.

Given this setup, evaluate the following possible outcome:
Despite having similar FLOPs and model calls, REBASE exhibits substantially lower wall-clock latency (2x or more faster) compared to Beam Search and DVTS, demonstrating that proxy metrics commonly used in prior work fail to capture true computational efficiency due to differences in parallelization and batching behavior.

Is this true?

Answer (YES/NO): NO